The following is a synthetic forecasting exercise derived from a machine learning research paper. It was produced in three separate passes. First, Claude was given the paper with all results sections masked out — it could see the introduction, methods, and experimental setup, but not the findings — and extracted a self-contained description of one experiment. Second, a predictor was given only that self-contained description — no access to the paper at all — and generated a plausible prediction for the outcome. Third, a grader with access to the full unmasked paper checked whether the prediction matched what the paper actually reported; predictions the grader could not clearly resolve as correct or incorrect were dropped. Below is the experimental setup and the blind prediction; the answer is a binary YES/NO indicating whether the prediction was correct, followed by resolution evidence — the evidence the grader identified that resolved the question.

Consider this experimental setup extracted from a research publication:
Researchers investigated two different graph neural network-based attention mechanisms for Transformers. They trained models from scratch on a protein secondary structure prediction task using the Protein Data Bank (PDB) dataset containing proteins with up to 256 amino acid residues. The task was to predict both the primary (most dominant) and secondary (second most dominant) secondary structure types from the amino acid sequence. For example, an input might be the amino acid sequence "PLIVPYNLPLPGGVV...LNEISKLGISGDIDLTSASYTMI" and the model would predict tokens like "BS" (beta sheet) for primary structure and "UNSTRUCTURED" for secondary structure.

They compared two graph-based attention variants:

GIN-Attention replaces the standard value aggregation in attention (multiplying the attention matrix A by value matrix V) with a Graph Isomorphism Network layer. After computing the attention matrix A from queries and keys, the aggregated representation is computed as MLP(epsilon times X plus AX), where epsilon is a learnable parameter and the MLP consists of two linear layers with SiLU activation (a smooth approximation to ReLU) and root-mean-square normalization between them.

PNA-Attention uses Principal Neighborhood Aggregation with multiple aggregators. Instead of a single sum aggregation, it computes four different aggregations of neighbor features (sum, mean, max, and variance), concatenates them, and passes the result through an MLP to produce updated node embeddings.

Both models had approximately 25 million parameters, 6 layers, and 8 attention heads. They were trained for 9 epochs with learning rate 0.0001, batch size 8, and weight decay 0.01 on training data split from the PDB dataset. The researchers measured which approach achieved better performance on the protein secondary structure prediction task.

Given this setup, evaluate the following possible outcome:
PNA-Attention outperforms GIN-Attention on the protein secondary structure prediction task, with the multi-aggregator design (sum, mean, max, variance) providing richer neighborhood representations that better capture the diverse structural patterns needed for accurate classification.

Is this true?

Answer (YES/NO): NO